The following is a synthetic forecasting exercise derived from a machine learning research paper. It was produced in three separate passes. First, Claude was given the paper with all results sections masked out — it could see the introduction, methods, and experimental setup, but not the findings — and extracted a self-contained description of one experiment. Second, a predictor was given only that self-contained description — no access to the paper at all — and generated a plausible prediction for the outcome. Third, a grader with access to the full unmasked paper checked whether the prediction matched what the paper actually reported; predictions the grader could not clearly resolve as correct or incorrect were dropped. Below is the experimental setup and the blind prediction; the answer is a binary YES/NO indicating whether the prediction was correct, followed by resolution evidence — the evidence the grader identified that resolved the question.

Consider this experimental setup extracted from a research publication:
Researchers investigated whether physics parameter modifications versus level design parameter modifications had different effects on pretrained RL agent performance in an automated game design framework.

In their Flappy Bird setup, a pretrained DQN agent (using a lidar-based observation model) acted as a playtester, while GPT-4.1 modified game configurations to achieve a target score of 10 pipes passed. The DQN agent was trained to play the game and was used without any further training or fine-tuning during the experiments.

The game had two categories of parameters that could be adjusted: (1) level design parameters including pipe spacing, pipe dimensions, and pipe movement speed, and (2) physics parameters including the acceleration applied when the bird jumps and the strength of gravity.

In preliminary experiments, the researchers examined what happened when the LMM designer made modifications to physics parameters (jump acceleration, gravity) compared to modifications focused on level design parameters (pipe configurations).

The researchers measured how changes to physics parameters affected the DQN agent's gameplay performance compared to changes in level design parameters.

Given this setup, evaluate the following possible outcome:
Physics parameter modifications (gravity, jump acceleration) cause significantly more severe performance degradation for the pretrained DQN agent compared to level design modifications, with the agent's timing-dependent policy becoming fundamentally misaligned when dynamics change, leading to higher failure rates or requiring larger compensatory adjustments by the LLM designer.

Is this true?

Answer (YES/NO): YES